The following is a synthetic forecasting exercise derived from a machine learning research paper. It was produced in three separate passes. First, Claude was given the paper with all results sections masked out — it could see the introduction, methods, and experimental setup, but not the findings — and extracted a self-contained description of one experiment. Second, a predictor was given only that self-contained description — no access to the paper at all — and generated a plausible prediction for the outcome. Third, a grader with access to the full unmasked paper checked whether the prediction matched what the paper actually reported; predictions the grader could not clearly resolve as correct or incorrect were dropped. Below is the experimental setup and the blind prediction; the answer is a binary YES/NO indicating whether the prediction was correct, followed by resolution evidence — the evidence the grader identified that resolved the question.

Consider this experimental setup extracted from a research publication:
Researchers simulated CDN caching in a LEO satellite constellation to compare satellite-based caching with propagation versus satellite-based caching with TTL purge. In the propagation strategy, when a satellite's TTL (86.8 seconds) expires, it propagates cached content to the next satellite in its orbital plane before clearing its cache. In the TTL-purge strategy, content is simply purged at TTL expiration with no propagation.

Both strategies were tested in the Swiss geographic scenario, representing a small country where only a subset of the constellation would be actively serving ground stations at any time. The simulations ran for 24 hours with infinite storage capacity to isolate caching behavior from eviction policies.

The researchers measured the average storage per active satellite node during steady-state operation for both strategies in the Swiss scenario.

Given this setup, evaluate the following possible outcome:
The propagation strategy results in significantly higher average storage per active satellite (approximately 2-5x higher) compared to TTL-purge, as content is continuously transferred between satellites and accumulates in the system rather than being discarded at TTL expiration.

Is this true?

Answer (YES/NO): NO